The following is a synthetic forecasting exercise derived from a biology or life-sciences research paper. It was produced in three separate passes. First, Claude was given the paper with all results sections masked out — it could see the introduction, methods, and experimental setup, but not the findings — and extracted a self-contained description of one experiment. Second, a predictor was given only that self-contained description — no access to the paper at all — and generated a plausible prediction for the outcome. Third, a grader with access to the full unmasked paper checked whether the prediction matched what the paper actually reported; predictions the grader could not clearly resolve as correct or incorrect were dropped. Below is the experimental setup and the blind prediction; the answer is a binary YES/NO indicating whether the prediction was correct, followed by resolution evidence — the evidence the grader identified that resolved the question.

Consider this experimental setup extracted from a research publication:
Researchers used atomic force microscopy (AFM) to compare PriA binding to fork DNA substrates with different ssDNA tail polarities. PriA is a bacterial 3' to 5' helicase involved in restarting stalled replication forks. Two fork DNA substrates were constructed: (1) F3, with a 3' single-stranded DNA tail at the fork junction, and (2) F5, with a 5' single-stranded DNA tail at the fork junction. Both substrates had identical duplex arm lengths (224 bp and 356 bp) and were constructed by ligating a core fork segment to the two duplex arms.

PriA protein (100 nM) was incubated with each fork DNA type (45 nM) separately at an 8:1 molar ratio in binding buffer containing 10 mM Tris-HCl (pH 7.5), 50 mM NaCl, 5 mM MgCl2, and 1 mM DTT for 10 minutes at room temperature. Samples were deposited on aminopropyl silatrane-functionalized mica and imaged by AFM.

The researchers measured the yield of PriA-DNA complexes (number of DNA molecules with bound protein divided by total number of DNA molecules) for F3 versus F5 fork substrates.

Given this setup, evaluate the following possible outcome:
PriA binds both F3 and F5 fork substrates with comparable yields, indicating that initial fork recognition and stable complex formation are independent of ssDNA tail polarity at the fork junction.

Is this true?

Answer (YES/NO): NO